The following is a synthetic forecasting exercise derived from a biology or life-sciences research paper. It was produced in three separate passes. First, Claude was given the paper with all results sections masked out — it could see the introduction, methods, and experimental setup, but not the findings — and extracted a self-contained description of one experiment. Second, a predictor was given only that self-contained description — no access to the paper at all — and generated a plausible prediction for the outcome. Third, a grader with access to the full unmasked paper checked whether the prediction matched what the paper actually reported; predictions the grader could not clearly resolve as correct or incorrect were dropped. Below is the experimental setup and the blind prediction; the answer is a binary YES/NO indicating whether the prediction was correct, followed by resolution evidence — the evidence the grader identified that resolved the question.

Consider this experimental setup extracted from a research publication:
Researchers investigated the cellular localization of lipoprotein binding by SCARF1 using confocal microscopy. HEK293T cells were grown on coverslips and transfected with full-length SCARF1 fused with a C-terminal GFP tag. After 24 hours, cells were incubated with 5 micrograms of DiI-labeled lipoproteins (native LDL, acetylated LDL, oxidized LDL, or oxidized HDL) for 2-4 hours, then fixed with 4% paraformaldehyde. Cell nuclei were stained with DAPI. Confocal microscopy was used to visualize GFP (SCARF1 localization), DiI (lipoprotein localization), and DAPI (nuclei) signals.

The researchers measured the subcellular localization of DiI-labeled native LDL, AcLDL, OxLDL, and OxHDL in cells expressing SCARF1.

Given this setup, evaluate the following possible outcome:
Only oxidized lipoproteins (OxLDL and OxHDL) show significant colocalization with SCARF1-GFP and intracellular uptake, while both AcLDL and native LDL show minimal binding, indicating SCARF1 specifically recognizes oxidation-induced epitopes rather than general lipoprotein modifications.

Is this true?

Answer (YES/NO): NO